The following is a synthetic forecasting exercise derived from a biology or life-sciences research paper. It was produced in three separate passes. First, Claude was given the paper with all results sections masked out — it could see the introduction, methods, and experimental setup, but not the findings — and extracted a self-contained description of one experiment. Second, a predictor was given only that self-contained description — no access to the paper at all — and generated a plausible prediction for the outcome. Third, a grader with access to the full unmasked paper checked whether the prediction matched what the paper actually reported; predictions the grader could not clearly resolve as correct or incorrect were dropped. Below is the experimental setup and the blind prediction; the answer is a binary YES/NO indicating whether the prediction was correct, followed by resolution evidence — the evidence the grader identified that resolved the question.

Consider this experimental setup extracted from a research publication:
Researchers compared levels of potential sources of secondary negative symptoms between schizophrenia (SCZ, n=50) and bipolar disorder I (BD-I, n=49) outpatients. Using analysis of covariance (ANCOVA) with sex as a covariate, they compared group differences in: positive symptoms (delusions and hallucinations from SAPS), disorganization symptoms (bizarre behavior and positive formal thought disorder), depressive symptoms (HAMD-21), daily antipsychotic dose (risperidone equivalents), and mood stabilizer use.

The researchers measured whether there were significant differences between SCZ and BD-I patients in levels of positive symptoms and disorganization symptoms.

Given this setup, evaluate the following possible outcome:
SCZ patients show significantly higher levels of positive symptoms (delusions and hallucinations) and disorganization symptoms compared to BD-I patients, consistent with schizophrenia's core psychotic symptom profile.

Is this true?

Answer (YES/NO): NO